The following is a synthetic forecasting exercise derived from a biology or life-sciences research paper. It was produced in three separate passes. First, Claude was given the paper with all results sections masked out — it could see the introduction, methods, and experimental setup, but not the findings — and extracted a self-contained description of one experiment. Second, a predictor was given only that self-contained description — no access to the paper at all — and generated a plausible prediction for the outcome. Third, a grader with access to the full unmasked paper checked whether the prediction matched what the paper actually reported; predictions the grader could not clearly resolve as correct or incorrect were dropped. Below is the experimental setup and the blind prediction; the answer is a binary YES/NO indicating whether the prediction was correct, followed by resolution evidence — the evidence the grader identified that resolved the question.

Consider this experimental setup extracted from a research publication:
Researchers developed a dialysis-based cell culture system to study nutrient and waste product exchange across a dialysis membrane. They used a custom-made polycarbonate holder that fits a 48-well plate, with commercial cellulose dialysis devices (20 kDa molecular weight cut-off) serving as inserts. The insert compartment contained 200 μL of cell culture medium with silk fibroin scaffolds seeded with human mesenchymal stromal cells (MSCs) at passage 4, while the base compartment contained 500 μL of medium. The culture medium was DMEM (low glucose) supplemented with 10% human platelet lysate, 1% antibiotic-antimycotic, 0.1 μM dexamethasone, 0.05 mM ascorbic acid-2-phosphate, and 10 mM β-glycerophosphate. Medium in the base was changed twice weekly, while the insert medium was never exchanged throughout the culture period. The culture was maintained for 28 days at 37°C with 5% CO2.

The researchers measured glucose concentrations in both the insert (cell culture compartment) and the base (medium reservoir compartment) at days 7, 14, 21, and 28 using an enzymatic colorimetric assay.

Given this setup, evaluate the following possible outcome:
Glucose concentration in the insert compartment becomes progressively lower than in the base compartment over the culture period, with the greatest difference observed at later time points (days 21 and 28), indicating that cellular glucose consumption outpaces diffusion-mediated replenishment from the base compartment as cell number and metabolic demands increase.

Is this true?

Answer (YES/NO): NO